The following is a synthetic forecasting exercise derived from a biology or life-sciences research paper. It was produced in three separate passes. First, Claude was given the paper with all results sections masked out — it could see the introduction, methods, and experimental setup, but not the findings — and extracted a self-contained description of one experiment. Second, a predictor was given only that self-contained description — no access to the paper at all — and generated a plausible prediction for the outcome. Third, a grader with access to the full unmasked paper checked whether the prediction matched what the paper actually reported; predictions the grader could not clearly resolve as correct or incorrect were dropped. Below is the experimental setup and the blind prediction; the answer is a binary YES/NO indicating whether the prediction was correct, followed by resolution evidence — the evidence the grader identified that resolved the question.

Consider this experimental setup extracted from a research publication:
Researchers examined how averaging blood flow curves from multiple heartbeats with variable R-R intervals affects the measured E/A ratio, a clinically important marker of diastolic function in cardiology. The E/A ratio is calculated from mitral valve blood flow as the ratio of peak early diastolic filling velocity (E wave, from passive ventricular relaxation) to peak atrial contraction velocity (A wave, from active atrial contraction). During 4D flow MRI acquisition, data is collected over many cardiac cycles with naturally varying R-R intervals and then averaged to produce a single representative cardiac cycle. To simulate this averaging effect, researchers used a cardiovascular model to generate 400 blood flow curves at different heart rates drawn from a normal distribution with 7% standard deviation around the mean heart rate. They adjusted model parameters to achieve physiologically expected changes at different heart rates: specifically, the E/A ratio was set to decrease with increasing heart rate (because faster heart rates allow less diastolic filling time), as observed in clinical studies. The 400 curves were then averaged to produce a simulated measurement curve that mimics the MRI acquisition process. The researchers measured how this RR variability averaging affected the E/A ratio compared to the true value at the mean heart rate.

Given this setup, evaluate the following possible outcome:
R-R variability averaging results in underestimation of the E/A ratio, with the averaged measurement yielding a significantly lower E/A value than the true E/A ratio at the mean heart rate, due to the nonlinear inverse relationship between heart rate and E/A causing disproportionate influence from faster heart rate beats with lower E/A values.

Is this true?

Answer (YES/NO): YES